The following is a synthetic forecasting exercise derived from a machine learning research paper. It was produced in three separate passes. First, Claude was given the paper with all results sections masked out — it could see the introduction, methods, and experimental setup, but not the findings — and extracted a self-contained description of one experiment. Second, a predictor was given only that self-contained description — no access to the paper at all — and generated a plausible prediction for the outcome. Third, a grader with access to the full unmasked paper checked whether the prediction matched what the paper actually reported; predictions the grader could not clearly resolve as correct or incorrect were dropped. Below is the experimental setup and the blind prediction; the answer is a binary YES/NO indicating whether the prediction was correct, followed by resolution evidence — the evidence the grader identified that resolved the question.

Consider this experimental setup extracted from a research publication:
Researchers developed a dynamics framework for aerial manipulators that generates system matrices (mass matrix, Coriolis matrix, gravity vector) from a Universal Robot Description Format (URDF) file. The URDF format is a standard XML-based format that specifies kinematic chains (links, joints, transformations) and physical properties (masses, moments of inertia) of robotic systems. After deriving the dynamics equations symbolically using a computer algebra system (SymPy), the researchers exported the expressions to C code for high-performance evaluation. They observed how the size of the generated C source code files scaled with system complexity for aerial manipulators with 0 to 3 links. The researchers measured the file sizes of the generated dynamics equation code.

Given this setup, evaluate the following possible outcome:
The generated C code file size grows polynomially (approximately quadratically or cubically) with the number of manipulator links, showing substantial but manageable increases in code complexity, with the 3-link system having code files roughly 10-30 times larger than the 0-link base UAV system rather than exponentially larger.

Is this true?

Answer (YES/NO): NO